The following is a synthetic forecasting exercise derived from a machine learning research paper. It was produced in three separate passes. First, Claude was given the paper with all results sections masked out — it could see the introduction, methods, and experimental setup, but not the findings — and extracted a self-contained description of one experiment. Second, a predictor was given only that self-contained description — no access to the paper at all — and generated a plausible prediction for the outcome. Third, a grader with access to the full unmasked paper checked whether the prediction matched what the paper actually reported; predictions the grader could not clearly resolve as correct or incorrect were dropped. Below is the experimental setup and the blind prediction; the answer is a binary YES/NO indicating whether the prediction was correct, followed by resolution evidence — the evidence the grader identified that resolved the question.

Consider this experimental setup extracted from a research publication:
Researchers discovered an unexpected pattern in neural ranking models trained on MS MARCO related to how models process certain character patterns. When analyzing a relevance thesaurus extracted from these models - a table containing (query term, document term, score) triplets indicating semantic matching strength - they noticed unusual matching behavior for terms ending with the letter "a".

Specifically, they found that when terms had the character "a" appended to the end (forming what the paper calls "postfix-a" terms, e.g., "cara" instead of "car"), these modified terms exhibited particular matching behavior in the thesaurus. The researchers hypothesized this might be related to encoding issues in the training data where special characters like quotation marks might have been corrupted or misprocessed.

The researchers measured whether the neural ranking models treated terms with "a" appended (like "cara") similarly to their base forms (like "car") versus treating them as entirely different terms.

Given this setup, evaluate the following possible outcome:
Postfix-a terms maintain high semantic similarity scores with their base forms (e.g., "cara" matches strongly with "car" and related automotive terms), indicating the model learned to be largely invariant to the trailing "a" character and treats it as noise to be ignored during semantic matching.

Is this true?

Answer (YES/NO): NO